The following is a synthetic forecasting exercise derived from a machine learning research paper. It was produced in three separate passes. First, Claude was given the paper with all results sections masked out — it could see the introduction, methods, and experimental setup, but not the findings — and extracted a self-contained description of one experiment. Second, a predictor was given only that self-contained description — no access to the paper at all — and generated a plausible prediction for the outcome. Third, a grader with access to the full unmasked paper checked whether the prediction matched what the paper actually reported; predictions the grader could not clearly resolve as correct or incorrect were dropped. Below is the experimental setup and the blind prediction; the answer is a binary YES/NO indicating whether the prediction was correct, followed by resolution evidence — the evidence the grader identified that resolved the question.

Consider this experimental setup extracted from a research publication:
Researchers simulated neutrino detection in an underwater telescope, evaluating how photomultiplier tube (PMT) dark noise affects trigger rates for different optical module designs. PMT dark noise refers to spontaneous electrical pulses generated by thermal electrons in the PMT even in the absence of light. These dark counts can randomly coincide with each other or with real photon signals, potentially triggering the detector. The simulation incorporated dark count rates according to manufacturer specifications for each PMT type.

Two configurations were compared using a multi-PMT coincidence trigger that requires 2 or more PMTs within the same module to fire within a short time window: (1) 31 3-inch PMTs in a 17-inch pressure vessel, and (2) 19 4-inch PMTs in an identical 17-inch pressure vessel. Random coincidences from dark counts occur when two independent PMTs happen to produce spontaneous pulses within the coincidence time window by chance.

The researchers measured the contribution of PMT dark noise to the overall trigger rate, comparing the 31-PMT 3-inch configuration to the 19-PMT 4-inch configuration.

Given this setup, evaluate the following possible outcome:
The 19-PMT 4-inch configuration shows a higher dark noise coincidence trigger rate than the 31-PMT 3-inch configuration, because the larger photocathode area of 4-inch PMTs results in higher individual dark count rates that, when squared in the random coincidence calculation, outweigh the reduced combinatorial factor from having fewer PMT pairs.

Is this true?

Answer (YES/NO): NO